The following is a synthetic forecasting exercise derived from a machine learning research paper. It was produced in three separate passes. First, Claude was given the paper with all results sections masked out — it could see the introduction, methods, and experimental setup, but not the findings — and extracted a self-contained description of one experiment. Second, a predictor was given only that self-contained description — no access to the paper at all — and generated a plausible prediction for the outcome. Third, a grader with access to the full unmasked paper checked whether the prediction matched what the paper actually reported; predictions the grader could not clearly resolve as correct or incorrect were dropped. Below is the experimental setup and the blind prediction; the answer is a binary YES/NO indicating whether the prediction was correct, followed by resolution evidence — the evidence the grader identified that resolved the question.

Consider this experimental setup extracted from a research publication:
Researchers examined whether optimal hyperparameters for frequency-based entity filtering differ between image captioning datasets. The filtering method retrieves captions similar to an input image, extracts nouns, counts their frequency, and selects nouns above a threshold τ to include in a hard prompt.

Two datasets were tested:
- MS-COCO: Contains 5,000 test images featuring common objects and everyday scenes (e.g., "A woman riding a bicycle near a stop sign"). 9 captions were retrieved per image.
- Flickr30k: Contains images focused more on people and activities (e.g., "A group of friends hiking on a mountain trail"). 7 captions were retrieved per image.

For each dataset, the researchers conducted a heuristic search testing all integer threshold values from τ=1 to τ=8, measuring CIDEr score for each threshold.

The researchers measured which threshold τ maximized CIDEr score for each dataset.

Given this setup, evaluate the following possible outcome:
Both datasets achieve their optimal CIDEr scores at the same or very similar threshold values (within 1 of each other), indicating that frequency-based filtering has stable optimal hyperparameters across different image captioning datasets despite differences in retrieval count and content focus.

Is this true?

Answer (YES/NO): NO